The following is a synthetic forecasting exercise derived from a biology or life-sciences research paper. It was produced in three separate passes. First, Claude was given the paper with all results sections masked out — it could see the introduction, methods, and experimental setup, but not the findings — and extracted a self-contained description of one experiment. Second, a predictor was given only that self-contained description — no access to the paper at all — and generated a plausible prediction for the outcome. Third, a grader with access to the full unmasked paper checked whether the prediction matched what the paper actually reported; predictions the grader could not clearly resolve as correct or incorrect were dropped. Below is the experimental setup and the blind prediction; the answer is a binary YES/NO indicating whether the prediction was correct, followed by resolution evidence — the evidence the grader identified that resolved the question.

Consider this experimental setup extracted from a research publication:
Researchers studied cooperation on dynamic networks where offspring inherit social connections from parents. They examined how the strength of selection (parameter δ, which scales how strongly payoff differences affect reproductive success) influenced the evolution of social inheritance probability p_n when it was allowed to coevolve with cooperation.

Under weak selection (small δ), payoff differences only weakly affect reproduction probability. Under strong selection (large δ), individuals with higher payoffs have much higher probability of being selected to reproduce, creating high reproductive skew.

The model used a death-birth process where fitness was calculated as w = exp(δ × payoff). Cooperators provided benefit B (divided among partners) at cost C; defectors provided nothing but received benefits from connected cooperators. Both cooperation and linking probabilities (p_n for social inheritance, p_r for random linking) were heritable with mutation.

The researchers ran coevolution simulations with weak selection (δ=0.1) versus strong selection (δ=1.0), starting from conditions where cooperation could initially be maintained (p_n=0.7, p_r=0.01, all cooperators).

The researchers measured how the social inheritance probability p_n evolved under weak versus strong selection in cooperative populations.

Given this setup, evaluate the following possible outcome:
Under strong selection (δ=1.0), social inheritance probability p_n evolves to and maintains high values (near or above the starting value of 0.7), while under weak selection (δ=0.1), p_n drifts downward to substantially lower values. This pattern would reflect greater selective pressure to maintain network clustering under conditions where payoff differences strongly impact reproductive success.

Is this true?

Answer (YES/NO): NO